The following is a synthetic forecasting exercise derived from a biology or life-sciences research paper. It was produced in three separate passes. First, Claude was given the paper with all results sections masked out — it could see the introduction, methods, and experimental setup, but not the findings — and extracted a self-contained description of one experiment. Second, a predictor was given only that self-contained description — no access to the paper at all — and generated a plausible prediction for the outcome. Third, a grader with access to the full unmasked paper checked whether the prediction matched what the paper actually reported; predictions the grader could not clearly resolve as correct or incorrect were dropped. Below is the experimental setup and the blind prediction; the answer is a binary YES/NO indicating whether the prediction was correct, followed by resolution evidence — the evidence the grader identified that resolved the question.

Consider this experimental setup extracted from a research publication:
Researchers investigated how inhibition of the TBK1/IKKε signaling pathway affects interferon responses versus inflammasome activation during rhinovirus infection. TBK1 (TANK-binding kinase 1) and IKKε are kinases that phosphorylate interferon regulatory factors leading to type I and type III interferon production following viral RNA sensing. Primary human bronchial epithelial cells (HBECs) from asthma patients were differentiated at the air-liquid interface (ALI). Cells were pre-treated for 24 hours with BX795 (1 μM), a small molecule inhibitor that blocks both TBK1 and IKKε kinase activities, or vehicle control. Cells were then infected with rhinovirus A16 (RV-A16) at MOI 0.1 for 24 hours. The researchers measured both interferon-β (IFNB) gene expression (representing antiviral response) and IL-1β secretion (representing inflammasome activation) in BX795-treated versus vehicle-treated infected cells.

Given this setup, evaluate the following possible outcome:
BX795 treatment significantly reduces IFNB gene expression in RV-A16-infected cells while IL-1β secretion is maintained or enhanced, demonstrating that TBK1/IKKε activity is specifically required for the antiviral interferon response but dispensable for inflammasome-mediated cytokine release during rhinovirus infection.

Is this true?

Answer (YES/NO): YES